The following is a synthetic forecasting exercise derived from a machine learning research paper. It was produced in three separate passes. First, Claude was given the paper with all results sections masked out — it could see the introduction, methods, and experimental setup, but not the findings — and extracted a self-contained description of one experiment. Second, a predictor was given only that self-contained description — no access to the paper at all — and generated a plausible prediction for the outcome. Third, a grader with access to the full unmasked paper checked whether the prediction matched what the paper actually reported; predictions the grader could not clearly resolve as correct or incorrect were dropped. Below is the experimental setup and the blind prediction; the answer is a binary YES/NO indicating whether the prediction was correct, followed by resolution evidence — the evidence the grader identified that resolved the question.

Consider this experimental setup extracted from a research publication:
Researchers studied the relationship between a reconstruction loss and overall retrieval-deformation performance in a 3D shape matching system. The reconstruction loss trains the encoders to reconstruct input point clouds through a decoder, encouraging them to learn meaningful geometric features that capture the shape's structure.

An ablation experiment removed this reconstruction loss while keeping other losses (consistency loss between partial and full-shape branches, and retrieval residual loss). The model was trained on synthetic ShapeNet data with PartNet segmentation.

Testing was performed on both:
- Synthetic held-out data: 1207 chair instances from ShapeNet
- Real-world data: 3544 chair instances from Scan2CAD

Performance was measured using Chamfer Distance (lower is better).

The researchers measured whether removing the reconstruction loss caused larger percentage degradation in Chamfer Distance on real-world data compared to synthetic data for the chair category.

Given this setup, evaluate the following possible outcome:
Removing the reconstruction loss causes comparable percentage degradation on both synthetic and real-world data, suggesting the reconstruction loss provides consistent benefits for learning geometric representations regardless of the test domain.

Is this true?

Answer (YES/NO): NO